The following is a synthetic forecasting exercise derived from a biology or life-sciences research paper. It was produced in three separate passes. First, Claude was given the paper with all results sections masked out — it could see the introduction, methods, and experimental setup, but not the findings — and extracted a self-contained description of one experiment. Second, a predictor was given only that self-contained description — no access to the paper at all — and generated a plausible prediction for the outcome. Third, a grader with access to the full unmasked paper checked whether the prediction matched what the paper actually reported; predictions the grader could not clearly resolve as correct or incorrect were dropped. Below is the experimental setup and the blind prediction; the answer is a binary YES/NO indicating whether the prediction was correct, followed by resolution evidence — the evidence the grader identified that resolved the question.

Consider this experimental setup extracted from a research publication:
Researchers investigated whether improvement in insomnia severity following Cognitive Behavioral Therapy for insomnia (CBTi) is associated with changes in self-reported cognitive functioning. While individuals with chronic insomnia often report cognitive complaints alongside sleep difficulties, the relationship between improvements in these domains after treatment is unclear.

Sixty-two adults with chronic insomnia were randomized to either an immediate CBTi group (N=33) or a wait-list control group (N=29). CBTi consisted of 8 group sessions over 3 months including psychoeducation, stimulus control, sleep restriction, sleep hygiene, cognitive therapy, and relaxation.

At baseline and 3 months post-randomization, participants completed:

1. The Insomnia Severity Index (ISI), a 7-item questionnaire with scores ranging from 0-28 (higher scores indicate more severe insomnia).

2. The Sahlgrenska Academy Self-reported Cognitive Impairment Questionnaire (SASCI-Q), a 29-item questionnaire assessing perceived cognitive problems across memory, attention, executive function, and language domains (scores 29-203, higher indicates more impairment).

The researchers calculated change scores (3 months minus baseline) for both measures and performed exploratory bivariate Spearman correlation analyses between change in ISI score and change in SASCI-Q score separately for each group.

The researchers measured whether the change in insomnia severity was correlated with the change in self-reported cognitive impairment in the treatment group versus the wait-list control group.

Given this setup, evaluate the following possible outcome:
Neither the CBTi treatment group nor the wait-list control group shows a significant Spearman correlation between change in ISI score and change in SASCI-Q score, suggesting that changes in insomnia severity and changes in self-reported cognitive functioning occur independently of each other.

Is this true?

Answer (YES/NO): NO